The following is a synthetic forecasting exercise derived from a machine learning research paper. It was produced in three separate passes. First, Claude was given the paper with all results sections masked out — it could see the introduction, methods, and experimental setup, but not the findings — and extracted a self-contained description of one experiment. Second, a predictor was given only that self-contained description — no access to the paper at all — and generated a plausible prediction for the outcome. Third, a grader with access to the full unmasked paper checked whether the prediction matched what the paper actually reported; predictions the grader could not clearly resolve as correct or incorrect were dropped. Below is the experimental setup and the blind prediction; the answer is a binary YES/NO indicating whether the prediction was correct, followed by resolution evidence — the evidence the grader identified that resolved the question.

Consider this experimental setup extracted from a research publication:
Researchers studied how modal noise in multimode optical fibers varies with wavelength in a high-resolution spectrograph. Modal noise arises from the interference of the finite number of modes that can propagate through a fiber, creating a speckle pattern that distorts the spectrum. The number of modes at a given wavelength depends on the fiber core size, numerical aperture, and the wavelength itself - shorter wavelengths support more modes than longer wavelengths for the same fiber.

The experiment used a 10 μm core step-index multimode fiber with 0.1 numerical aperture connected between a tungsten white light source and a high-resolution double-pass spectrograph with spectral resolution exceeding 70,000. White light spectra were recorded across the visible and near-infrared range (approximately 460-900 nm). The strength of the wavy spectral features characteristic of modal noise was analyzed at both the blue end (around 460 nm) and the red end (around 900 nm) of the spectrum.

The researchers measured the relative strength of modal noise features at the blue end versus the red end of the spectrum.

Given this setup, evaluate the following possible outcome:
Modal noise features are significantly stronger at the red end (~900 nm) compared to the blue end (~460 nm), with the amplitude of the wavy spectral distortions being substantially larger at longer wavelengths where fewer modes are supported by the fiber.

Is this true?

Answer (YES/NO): YES